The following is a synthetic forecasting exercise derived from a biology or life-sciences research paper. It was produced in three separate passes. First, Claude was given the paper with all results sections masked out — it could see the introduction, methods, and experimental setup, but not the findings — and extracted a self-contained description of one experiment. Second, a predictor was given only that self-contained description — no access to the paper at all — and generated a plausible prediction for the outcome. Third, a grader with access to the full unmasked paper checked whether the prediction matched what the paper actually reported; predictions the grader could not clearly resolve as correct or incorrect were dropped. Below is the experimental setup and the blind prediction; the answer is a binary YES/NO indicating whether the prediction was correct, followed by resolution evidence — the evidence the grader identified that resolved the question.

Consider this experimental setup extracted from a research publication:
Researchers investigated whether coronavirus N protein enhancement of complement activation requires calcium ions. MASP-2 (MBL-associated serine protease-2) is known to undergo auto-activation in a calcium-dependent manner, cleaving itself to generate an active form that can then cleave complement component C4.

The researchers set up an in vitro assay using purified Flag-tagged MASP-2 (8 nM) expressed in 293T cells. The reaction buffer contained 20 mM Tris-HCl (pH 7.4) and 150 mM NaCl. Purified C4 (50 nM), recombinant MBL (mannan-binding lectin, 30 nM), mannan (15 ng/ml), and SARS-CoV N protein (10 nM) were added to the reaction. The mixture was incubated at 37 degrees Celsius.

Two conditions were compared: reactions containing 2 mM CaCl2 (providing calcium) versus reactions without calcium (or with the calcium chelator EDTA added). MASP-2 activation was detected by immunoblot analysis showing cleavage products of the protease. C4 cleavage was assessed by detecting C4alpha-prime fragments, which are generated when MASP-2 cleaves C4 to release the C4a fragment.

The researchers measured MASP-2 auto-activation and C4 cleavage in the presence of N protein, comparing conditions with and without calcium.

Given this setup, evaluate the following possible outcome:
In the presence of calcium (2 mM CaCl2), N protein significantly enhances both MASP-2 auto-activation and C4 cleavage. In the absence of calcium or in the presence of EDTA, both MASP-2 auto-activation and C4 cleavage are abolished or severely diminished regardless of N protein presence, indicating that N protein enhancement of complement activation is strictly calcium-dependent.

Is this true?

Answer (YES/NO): YES